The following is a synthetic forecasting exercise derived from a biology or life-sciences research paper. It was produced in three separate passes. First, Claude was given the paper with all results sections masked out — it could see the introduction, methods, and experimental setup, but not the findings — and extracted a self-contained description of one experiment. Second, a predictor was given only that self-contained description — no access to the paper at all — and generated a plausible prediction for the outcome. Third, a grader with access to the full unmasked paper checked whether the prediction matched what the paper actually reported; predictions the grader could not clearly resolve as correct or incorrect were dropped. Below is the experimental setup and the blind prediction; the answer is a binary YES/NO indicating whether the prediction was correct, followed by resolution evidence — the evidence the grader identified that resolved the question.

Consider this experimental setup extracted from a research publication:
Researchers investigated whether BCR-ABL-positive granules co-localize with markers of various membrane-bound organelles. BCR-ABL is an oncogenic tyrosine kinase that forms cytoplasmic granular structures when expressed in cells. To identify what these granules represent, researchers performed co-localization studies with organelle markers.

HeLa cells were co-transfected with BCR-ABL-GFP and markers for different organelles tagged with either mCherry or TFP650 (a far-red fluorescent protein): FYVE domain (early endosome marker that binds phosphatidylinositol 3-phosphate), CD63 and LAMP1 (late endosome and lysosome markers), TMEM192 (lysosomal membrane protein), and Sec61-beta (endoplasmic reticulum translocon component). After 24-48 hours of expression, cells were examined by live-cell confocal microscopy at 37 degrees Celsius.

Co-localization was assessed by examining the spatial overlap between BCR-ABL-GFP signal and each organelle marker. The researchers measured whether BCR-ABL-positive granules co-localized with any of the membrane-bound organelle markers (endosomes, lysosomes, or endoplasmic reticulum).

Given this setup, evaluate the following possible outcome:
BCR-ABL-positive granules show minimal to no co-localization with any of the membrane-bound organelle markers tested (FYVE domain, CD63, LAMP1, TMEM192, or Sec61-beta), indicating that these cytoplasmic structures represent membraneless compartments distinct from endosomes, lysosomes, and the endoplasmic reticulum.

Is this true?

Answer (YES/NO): YES